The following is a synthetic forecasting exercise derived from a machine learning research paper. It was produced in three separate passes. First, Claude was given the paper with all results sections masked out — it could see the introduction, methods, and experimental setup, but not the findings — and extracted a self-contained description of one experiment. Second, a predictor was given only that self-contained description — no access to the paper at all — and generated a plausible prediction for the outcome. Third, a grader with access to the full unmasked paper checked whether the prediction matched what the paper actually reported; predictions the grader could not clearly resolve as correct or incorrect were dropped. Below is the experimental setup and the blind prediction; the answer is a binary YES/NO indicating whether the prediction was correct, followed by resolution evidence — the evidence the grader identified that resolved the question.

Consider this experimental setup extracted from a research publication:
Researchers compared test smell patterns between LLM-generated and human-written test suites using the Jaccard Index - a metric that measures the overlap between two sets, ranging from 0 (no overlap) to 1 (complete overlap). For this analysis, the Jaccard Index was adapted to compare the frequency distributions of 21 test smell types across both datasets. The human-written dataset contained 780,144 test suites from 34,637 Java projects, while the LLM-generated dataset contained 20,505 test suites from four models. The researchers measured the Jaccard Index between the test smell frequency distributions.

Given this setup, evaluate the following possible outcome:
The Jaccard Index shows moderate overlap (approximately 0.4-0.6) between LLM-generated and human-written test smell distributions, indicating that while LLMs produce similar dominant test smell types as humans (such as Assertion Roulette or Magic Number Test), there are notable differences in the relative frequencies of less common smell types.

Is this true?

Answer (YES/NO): NO